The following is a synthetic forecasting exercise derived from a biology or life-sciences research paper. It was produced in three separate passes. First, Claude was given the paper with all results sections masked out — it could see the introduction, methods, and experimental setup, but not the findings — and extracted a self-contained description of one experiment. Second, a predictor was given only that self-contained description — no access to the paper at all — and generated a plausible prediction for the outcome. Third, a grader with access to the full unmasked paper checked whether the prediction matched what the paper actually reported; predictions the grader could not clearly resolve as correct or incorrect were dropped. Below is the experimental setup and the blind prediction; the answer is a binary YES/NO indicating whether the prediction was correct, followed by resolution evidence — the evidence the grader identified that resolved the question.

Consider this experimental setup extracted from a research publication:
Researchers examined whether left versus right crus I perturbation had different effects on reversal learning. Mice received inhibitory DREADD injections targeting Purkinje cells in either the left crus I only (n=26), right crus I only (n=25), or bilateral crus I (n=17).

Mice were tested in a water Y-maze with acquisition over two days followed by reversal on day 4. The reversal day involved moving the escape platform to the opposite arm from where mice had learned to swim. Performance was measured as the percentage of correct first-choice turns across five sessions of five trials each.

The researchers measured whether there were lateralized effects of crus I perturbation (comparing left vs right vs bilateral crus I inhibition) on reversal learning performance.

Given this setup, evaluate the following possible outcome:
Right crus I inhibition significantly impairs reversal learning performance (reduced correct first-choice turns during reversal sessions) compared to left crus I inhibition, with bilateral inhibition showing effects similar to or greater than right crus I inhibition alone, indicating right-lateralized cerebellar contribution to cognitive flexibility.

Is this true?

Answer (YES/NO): NO